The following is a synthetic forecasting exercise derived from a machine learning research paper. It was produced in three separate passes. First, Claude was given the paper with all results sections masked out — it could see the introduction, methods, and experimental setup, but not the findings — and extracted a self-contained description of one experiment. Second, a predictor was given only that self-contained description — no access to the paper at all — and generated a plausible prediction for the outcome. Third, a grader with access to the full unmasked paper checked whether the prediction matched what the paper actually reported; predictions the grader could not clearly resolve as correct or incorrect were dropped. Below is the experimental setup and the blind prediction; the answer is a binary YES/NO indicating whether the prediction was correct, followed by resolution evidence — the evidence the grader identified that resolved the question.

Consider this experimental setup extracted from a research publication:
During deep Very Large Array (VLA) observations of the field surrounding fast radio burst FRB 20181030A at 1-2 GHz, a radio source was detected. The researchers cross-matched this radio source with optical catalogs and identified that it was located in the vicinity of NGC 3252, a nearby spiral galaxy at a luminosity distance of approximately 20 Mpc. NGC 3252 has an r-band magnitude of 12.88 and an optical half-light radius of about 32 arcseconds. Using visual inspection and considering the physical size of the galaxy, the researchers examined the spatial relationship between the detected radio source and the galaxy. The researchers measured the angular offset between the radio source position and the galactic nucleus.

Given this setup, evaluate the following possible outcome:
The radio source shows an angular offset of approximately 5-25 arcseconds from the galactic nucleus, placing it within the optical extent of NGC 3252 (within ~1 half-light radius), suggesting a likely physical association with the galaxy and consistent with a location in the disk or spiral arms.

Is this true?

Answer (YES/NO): NO